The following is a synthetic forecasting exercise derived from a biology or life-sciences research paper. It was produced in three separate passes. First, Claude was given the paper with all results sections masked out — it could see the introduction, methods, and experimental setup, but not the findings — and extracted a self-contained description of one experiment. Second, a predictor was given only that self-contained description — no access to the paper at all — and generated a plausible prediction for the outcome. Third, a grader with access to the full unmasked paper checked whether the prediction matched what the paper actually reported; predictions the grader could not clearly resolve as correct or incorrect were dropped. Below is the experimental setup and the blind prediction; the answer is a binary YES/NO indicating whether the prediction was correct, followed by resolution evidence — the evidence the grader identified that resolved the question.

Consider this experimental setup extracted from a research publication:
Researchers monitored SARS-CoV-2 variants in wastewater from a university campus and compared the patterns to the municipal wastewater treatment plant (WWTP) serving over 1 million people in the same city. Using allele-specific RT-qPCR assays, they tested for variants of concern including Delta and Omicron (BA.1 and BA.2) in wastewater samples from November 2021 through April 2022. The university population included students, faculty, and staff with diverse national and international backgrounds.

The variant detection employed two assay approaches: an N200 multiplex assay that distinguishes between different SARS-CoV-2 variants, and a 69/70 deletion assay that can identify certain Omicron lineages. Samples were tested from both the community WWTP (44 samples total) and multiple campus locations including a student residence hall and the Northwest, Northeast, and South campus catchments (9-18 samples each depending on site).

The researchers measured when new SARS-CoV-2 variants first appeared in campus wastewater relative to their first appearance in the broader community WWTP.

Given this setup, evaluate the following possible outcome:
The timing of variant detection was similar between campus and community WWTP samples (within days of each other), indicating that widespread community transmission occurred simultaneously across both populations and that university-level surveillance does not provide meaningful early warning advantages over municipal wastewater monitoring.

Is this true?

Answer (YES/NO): NO